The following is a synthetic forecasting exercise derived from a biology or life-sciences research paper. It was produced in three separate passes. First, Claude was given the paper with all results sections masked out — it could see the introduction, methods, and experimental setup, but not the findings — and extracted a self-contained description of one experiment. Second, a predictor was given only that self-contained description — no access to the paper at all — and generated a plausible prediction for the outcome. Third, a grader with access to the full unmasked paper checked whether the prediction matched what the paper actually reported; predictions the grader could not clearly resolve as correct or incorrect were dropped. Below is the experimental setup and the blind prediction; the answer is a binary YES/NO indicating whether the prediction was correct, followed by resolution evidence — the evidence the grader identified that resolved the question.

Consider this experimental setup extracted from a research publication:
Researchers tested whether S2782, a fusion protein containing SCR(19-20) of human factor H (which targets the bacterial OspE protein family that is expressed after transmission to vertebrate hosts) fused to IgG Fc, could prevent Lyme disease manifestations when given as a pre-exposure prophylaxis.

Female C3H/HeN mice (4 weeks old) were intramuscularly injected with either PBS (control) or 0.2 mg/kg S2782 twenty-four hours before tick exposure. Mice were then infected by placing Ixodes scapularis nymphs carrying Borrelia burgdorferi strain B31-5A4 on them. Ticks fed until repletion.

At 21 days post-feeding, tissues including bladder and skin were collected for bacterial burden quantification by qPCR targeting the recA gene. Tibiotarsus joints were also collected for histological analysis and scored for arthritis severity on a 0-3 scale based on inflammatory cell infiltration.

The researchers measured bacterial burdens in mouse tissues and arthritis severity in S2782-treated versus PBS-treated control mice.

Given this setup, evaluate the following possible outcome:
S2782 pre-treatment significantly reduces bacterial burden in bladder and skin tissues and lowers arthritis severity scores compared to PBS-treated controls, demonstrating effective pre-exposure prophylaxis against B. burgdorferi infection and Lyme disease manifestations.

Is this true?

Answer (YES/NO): YES